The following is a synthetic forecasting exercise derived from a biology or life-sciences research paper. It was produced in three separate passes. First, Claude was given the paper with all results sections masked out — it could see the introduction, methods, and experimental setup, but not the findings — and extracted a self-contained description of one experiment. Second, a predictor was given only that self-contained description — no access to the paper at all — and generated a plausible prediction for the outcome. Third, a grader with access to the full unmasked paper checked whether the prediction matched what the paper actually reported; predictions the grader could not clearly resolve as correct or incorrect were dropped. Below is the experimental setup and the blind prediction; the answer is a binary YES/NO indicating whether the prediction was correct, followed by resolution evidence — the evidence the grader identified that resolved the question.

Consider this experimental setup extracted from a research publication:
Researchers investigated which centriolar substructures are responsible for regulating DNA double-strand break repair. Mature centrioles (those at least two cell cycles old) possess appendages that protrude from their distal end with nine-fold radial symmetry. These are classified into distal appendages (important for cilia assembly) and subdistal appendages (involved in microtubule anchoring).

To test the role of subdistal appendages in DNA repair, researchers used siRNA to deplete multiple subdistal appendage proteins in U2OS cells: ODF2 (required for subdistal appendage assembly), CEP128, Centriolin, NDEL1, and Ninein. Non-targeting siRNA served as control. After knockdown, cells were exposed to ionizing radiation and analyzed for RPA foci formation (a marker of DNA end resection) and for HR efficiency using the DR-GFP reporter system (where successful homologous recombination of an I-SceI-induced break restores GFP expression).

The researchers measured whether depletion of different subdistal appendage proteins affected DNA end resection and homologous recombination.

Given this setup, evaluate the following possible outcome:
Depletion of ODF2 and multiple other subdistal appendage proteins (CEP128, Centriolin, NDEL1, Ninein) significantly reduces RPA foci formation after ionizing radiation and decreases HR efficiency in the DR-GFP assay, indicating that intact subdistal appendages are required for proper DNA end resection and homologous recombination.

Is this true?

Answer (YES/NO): NO